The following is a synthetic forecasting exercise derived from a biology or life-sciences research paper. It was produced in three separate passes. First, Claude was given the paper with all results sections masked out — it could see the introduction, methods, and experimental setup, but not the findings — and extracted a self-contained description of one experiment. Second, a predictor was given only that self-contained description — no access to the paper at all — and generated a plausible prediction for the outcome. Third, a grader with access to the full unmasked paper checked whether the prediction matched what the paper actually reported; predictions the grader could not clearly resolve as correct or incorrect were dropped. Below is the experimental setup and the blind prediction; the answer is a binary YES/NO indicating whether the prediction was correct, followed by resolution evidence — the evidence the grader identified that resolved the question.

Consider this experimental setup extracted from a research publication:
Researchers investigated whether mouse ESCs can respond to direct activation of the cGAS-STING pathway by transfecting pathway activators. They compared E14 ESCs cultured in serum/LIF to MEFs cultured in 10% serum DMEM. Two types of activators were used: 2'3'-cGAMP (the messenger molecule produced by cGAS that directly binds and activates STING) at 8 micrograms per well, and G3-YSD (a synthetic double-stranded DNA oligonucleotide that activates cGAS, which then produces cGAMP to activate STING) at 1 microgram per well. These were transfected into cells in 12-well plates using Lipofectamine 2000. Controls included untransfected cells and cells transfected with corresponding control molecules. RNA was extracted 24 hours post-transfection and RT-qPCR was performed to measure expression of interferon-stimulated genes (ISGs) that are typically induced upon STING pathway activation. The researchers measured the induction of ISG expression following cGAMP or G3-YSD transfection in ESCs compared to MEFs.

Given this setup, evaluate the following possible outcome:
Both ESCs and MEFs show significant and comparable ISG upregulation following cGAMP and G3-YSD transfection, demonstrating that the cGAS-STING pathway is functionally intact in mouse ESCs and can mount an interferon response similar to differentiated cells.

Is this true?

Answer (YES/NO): NO